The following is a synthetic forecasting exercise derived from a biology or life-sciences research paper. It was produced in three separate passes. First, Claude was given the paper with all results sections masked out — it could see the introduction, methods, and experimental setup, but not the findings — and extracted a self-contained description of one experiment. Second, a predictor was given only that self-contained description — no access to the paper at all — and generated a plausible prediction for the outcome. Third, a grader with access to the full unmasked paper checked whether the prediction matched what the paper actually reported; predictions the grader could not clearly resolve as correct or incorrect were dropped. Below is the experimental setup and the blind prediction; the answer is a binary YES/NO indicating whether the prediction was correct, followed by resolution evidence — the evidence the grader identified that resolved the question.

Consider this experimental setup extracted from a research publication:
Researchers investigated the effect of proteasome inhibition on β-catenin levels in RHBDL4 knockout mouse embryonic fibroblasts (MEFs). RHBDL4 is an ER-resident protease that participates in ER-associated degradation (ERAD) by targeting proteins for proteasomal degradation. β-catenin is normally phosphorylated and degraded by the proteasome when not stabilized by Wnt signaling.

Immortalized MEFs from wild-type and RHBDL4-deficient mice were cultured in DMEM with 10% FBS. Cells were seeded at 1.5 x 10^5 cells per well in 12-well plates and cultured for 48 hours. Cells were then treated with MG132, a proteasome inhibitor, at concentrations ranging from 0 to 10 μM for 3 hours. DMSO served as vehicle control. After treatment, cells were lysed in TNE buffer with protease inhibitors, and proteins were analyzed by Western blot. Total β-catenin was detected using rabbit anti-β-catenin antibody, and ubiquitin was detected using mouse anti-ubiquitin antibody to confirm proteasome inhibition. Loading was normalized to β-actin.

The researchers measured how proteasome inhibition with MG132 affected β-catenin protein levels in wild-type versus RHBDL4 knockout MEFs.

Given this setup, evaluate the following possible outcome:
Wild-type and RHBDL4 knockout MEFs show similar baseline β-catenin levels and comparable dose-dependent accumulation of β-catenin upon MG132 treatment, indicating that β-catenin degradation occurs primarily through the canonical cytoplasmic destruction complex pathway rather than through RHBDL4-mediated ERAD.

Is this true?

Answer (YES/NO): NO